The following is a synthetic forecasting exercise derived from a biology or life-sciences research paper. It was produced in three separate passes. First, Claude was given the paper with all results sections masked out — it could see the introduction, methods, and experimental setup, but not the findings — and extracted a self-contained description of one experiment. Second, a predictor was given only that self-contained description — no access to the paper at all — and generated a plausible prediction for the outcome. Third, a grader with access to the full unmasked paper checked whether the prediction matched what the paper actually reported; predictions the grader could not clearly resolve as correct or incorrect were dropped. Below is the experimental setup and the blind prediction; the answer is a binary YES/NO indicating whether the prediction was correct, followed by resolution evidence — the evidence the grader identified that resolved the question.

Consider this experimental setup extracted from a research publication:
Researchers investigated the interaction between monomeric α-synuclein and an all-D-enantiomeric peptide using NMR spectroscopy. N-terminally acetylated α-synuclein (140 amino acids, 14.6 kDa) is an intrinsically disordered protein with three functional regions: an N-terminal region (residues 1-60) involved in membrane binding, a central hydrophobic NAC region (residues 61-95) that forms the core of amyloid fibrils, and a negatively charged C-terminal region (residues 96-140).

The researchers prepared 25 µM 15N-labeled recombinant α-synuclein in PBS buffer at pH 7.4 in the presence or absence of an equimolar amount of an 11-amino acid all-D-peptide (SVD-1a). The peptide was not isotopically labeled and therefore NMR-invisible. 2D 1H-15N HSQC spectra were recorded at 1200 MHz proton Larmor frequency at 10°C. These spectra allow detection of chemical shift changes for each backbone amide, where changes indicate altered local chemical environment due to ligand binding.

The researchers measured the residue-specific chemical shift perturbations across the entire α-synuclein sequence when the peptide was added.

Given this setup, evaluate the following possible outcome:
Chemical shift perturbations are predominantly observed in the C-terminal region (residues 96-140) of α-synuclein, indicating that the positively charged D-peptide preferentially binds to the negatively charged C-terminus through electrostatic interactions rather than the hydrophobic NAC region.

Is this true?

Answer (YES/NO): NO